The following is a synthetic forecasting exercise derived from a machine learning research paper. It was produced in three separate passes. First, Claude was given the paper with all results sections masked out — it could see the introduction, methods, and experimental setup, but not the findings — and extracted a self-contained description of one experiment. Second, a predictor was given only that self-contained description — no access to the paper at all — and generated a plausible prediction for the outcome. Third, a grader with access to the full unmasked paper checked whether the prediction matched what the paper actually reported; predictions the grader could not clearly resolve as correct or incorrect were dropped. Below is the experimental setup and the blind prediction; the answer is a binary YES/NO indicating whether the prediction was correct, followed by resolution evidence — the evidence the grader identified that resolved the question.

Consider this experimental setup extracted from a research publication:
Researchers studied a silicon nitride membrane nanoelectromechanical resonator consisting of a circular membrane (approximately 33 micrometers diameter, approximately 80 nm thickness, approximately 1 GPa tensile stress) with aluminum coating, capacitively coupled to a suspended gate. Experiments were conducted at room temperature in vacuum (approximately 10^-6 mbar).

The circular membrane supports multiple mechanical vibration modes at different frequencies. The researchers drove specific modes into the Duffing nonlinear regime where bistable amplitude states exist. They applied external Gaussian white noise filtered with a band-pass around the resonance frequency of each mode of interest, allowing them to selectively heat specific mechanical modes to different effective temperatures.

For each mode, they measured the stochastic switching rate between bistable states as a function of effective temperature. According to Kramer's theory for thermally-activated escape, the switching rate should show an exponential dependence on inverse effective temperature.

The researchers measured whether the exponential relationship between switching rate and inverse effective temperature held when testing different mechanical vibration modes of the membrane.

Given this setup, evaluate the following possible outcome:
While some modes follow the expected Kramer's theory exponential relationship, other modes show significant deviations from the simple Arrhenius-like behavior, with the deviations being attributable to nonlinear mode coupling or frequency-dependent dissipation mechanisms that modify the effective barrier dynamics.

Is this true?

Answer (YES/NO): NO